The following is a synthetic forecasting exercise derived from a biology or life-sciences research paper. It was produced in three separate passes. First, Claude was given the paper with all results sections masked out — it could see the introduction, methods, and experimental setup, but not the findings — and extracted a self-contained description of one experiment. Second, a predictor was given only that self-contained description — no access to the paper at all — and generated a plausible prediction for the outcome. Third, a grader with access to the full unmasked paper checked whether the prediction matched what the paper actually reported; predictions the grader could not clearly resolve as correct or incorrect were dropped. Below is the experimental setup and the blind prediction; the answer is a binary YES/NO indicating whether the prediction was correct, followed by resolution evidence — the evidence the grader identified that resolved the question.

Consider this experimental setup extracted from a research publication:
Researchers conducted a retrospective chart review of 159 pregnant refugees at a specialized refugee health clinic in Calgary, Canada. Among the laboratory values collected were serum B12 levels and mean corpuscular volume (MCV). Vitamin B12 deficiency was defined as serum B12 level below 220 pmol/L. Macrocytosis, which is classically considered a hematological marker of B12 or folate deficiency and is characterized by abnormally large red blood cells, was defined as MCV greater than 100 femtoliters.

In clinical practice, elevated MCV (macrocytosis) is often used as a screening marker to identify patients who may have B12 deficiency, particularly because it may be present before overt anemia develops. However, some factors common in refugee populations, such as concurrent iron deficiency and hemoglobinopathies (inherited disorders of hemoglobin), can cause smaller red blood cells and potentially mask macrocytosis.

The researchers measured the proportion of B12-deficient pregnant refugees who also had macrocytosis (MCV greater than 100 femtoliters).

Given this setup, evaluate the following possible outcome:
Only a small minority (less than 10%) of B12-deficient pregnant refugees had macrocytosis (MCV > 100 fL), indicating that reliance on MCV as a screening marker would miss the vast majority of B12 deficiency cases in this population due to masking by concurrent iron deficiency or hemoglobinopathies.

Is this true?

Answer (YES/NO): YES